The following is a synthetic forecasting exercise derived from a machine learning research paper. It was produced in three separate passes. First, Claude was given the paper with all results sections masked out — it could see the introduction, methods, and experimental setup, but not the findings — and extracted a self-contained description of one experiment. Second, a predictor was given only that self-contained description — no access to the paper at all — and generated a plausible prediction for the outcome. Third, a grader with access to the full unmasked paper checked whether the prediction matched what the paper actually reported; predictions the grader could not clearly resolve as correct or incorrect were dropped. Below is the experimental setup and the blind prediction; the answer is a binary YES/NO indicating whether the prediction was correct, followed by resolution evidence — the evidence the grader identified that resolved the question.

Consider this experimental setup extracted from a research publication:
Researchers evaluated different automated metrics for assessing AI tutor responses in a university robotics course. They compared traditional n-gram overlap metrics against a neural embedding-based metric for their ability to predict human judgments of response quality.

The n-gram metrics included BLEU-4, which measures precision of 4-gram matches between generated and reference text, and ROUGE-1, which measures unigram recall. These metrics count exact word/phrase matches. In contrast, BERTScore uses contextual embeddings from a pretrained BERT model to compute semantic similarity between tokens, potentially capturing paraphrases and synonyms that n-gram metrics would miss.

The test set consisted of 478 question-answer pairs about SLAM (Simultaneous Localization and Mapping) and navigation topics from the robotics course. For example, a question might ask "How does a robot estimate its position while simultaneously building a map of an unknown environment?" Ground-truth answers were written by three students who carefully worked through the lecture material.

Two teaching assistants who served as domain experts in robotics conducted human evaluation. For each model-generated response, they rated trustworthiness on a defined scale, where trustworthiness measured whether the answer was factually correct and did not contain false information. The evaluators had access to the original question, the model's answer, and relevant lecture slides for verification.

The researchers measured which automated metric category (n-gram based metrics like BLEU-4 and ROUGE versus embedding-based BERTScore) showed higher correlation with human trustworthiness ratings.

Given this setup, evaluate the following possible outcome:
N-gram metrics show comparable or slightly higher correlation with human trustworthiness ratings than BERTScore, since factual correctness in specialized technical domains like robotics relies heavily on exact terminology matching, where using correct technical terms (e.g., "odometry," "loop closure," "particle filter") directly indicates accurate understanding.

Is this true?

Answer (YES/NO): YES